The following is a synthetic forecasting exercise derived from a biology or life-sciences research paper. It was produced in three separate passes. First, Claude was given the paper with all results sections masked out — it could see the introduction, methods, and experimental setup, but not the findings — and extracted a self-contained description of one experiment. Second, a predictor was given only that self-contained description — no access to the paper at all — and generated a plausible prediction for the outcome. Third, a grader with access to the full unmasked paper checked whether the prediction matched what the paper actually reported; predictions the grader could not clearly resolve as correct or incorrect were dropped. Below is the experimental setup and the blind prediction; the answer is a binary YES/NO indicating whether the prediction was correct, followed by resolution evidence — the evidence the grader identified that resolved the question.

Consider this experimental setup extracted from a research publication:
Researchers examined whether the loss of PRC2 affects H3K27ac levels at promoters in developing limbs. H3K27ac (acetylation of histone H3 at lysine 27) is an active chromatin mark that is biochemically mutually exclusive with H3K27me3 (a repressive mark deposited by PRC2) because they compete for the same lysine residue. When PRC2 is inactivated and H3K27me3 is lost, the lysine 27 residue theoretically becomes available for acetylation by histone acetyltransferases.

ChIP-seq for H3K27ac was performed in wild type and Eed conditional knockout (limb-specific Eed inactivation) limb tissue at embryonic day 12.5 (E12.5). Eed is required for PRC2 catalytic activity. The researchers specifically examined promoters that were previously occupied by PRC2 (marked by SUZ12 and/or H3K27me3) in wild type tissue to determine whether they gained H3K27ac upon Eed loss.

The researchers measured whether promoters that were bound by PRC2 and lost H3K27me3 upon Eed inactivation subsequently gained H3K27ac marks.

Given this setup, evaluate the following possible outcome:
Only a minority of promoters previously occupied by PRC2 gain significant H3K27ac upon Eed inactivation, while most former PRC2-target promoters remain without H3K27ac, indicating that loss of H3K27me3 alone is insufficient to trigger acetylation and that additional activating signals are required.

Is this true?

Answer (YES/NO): YES